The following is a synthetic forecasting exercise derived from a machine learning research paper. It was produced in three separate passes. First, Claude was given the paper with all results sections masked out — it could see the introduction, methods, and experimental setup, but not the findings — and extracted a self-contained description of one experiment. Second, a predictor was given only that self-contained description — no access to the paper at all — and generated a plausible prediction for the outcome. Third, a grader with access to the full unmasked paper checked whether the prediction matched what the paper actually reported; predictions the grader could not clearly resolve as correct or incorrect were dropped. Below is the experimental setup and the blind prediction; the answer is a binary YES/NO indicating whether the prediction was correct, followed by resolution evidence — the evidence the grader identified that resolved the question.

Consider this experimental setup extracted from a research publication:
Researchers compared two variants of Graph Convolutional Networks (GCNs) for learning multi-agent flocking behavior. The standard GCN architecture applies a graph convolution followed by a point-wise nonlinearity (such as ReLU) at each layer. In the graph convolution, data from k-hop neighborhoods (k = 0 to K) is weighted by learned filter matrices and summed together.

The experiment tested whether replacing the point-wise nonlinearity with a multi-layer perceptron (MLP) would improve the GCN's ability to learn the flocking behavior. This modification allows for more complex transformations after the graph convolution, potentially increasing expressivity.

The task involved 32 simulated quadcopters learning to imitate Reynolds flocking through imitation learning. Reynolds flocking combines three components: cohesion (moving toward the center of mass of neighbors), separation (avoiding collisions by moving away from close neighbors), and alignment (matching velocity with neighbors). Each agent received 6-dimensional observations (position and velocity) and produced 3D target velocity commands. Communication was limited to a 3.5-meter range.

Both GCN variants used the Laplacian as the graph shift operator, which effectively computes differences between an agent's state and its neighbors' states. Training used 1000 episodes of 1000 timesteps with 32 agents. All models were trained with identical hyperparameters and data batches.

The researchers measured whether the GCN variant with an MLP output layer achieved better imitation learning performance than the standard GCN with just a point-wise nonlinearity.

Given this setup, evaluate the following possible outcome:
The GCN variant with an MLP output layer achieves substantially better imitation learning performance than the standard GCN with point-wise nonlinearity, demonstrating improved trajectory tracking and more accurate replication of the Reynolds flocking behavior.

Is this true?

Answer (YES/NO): NO